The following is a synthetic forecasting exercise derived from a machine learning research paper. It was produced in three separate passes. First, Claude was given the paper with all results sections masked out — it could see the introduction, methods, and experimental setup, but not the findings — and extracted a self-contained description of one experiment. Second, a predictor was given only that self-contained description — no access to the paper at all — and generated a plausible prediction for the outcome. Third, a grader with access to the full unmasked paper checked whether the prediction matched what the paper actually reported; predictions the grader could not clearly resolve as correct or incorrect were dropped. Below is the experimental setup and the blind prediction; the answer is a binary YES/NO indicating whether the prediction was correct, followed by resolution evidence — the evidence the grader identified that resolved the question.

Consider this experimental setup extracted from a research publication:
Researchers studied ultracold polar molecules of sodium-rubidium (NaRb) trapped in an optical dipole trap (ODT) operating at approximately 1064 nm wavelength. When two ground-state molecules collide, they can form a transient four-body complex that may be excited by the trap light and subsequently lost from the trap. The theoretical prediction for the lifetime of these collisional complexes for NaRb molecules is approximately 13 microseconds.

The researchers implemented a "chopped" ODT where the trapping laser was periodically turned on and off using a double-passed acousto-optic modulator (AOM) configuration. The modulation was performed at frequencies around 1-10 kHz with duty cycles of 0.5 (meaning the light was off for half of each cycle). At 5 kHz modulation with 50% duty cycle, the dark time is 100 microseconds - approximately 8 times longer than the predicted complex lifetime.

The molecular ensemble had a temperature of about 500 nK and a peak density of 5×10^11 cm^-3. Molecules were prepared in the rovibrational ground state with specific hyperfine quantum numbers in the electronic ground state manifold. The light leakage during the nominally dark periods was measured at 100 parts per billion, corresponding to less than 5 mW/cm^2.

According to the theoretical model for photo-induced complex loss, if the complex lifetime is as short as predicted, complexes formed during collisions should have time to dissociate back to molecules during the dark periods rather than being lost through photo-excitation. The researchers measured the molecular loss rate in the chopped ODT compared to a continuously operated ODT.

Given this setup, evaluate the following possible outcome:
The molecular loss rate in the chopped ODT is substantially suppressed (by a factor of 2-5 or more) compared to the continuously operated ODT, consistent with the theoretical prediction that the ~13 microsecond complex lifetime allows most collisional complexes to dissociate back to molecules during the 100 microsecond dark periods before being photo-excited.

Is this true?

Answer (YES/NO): NO